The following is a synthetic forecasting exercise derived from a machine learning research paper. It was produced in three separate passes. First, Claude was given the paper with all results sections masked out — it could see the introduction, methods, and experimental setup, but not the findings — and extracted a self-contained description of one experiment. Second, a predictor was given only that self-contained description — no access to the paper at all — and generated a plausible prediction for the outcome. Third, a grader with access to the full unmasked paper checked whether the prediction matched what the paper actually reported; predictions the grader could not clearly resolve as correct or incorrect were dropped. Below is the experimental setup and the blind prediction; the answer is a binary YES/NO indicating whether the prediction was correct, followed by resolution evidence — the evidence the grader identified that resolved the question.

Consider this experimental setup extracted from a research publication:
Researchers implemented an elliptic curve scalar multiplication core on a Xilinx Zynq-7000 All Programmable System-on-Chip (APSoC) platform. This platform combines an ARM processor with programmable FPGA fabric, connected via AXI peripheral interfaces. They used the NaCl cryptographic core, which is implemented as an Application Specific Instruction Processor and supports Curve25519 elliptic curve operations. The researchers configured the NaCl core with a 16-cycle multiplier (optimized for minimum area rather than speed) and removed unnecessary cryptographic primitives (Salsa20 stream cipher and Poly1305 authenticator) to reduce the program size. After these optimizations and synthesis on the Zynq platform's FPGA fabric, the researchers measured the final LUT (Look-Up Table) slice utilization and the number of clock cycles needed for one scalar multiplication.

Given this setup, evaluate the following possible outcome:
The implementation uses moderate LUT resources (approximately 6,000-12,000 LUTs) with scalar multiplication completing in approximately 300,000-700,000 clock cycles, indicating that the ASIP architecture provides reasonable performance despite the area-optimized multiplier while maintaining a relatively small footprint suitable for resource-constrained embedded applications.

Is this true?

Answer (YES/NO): NO